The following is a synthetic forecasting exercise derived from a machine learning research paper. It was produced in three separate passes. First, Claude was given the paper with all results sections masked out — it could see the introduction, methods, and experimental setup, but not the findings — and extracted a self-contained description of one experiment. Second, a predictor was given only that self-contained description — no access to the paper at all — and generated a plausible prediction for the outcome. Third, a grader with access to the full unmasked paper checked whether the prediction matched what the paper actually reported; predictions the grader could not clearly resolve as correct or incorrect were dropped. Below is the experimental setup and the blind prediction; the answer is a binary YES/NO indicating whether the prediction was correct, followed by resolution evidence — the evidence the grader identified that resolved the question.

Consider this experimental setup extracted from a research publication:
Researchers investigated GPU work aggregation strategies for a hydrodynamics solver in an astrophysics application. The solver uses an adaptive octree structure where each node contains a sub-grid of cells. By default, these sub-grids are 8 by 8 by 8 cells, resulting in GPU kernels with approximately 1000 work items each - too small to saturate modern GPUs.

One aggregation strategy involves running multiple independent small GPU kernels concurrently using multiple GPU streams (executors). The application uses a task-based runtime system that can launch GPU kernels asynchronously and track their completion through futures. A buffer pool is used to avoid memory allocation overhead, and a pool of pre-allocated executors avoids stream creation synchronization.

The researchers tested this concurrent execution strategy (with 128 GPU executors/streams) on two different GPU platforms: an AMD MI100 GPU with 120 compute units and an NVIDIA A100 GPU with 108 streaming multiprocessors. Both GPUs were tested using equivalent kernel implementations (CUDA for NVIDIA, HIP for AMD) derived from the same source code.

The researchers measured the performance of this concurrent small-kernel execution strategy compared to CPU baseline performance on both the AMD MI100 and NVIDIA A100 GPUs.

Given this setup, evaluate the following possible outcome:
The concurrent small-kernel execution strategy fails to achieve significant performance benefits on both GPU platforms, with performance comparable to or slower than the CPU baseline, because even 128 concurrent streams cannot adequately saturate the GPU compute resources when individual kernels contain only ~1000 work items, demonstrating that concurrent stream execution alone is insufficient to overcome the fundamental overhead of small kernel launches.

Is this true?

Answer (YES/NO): NO